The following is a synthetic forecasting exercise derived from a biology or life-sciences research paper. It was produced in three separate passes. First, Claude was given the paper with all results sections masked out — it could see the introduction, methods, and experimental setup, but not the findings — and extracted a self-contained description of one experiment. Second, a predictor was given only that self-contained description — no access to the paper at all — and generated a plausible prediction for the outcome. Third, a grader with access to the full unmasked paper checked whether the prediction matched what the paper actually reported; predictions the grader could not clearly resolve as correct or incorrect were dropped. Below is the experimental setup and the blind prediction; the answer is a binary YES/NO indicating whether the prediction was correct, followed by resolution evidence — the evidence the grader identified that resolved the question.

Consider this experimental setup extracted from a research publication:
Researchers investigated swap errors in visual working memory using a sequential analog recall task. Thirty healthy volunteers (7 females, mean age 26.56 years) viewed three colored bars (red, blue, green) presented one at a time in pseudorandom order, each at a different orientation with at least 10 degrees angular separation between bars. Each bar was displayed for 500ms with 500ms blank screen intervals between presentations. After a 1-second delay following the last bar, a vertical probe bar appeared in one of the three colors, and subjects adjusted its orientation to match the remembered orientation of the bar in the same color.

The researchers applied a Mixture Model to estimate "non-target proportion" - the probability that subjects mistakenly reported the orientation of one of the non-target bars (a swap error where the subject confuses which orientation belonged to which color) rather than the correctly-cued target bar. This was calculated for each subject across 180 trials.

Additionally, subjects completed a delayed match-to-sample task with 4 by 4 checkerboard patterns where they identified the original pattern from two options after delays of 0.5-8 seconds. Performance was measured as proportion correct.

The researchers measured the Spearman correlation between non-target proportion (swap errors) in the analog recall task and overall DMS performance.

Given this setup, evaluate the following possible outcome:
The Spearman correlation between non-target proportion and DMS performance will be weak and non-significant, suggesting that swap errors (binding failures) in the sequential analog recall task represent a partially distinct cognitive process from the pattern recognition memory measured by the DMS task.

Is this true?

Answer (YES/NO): NO